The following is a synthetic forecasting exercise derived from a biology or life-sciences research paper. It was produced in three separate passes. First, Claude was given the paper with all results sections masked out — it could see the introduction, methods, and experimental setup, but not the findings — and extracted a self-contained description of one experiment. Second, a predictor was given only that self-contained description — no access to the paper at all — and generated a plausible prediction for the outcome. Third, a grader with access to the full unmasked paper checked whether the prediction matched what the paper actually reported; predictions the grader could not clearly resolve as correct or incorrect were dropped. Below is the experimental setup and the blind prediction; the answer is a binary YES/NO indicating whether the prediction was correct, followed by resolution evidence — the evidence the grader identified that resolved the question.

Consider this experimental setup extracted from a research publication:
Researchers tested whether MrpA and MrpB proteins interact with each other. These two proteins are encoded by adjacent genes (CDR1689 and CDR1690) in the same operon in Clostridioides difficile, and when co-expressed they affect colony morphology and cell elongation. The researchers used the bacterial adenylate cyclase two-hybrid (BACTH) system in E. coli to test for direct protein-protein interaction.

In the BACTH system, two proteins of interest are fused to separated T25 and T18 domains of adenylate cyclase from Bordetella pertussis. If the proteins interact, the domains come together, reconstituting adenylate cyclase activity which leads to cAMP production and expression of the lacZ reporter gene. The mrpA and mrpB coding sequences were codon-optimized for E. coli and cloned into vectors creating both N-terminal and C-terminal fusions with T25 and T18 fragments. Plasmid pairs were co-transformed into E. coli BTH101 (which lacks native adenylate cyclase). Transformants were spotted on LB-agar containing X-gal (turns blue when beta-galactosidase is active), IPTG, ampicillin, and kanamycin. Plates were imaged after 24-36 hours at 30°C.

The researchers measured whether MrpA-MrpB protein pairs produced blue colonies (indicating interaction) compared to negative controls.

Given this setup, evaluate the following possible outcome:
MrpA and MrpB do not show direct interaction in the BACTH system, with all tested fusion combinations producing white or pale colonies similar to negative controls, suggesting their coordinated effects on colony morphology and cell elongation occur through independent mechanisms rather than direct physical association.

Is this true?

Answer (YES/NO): NO